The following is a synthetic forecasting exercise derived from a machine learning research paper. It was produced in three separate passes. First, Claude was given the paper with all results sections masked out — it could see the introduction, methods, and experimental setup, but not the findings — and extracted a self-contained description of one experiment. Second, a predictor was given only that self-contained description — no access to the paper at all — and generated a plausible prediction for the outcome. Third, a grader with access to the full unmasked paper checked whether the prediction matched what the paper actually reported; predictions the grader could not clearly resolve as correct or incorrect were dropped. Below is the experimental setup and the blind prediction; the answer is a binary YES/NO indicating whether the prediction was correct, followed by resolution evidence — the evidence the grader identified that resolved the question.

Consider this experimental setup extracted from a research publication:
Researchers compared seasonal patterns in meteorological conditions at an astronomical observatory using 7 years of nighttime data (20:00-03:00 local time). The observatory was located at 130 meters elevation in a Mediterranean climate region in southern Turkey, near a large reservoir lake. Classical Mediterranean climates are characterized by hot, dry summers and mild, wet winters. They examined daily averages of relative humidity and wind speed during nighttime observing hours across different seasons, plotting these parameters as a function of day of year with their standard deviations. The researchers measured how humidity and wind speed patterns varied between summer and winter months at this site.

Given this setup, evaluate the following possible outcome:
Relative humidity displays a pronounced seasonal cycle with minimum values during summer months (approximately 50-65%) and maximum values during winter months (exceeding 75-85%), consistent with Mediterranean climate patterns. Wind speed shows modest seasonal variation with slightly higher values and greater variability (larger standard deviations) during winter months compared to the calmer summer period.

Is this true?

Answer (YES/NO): NO